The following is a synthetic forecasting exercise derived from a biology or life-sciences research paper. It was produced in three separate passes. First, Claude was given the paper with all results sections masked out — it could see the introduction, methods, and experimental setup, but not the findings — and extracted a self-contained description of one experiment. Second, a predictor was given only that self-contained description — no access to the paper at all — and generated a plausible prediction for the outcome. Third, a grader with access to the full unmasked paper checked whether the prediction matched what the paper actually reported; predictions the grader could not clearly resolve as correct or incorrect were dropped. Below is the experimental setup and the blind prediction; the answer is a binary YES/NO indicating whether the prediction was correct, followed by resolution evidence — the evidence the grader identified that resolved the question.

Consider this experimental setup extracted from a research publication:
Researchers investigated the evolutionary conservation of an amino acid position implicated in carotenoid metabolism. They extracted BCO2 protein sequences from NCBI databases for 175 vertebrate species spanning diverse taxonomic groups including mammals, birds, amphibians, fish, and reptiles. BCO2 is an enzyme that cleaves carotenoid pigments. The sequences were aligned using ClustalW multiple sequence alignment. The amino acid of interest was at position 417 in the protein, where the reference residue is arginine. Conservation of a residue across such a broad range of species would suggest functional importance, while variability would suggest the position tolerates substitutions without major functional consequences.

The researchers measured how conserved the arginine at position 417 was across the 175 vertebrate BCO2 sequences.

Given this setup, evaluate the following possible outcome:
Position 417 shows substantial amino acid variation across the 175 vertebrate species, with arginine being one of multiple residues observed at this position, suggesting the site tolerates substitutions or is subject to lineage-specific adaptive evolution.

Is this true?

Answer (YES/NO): NO